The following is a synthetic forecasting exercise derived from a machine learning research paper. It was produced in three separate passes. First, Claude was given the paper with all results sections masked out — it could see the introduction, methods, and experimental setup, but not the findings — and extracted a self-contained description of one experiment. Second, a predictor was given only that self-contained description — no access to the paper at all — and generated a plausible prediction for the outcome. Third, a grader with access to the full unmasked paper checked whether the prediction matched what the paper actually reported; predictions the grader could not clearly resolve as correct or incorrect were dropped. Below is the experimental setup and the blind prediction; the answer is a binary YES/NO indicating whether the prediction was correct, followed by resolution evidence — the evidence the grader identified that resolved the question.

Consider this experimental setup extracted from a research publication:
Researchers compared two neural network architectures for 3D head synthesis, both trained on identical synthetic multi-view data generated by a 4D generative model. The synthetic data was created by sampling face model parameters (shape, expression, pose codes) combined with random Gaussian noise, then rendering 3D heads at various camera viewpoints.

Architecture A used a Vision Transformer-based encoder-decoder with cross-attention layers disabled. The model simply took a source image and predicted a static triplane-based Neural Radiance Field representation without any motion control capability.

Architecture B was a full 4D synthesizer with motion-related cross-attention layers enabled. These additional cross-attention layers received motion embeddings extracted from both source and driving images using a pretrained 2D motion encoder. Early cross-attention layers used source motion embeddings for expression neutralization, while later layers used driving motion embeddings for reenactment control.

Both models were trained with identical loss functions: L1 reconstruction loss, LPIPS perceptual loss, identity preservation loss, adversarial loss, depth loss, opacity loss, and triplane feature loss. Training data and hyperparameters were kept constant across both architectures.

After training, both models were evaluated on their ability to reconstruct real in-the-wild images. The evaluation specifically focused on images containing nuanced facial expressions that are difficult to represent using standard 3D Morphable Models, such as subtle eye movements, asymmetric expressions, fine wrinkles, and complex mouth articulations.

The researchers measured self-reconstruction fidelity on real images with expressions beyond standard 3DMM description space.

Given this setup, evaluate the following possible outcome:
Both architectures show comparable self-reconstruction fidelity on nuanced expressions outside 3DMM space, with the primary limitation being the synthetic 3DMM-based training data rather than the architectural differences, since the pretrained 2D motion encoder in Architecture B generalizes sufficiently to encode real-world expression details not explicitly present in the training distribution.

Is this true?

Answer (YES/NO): NO